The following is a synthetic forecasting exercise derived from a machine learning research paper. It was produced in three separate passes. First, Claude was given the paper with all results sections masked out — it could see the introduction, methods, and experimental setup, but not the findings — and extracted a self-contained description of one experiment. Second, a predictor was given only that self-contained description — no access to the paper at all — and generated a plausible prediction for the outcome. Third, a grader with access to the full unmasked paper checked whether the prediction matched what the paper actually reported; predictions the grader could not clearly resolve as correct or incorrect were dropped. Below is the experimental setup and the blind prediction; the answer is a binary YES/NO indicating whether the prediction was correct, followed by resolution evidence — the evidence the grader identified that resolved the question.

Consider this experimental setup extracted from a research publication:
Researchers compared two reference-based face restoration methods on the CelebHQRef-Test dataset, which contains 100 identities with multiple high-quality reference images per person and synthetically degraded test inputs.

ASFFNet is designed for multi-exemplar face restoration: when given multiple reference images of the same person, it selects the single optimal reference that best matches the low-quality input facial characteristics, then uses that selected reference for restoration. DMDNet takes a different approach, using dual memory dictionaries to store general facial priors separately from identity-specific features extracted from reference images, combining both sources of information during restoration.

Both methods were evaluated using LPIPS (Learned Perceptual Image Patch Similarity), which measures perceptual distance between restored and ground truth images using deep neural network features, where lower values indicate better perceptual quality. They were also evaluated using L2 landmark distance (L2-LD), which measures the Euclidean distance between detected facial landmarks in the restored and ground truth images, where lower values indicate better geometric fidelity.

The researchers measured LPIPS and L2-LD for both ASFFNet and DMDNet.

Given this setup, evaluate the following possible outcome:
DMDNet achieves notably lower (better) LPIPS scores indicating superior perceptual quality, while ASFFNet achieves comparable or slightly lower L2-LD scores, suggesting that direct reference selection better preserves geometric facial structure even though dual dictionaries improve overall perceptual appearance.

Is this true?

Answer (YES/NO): NO